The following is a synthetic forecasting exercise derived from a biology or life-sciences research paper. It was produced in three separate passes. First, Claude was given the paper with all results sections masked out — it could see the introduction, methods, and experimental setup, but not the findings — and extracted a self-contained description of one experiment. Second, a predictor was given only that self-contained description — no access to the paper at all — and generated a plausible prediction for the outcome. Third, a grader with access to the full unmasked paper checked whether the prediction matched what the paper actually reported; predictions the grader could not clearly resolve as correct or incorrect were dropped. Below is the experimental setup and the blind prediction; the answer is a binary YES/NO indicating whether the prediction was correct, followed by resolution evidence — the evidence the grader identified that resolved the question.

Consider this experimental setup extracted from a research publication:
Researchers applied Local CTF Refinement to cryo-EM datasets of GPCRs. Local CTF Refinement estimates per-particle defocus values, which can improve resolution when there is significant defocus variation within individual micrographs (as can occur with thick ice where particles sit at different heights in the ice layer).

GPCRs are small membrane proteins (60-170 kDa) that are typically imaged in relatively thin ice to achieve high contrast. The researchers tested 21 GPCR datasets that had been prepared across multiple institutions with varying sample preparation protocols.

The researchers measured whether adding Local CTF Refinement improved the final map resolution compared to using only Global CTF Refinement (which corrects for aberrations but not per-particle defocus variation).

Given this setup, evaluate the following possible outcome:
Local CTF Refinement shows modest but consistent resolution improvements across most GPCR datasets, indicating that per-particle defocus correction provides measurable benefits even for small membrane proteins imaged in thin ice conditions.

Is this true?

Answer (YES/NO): NO